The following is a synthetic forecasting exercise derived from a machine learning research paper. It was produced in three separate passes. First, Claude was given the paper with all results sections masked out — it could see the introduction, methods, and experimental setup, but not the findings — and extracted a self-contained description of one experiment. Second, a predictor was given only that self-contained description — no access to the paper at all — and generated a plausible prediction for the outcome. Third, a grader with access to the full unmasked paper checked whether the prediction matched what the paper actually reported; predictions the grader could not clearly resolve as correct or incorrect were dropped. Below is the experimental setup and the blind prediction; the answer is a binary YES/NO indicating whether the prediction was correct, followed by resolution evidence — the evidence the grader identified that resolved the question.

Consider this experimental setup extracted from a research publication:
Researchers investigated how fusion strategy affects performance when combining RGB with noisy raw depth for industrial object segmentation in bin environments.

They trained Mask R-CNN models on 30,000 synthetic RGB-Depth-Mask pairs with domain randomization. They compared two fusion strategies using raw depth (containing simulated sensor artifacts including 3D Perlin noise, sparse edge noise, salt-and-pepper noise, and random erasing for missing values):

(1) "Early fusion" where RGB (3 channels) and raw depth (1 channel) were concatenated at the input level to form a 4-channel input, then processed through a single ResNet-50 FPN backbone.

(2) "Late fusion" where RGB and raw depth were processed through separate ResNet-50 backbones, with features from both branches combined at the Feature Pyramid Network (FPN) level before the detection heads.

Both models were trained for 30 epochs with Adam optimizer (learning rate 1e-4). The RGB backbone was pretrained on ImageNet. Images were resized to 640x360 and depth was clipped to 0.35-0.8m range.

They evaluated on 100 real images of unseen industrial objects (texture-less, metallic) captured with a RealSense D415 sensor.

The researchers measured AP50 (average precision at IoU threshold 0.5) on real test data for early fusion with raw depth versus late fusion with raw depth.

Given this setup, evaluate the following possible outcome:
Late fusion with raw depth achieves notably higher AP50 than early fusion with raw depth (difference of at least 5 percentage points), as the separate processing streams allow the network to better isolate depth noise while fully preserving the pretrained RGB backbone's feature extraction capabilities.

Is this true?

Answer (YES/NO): YES